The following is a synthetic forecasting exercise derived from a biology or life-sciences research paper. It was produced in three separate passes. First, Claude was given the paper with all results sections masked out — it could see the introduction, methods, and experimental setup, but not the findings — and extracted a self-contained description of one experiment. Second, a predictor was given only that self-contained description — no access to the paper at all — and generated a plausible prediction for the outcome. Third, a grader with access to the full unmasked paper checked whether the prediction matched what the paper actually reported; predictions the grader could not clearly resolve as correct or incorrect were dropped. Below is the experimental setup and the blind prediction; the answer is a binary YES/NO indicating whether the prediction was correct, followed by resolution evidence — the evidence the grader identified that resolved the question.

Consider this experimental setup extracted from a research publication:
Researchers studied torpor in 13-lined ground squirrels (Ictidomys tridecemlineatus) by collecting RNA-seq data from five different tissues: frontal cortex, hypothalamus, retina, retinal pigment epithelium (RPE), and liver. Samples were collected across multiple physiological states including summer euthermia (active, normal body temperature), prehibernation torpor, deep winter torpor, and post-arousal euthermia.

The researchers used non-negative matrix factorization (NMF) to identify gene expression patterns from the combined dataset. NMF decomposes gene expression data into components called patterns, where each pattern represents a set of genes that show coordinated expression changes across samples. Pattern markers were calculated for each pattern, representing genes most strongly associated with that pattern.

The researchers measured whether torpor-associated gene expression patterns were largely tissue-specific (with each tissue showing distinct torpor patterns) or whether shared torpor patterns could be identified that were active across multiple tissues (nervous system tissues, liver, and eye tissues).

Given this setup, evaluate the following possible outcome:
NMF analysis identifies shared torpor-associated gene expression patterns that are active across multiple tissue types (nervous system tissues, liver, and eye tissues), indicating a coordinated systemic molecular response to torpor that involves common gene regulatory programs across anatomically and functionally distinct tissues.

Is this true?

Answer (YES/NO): YES